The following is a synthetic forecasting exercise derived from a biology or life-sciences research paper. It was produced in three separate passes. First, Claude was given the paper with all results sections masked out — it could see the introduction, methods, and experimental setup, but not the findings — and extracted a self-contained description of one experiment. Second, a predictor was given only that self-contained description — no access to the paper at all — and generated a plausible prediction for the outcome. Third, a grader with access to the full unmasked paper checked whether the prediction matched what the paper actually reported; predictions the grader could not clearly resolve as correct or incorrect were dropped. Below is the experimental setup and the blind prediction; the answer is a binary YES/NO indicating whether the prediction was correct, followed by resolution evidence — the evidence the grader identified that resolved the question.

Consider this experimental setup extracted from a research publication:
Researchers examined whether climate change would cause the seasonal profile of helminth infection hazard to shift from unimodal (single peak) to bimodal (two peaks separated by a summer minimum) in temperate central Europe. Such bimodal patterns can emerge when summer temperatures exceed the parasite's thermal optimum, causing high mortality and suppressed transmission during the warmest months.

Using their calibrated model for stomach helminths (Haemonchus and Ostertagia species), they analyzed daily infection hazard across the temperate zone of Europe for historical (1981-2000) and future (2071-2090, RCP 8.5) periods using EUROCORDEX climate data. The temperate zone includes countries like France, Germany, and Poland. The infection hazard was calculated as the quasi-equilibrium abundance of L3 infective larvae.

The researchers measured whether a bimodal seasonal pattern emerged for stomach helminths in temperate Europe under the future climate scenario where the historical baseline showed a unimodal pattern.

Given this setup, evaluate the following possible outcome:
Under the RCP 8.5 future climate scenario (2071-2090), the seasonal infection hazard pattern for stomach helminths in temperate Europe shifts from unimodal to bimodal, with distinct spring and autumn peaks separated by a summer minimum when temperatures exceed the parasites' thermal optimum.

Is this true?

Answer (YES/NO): NO